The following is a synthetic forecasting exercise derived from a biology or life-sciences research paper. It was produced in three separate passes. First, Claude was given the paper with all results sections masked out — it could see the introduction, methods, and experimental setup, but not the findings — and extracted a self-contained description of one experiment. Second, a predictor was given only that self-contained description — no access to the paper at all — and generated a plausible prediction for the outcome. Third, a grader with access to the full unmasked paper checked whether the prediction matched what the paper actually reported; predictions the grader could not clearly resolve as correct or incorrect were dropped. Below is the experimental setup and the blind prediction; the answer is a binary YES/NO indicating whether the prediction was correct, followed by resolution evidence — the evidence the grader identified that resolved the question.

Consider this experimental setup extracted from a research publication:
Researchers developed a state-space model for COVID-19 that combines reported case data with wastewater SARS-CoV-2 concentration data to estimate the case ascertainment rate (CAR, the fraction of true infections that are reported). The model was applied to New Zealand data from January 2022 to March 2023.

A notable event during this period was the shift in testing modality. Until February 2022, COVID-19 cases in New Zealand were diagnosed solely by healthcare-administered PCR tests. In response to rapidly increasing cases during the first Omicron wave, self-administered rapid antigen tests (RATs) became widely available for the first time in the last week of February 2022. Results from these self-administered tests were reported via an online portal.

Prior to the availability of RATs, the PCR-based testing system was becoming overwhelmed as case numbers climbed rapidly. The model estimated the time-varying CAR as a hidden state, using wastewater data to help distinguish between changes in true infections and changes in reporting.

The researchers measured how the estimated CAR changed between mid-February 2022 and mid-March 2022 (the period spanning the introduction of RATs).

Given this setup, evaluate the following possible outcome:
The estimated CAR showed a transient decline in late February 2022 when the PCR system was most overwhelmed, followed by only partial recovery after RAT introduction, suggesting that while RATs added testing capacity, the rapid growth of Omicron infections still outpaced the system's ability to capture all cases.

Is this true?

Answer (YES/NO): NO